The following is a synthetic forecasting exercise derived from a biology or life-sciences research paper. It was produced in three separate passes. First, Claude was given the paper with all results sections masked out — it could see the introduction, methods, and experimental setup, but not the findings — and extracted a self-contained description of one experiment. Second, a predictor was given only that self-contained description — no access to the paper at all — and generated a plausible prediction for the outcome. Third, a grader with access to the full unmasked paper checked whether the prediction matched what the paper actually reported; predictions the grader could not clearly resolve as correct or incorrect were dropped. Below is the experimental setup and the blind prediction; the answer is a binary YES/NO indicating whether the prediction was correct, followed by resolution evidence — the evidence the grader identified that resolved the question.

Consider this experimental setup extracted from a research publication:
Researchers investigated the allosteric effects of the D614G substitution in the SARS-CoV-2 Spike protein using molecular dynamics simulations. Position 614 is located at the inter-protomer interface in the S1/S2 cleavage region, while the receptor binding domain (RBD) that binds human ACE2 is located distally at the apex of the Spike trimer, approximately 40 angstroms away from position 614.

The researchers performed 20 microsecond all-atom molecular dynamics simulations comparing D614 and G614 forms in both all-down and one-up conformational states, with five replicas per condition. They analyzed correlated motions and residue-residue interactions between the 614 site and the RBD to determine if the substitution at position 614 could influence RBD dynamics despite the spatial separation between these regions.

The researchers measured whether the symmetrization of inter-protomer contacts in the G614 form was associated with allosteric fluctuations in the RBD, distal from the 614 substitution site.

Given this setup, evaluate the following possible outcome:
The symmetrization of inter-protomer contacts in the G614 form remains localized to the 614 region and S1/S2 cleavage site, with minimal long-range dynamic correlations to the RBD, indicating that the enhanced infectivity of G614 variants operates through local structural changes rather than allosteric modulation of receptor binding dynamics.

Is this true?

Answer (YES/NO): NO